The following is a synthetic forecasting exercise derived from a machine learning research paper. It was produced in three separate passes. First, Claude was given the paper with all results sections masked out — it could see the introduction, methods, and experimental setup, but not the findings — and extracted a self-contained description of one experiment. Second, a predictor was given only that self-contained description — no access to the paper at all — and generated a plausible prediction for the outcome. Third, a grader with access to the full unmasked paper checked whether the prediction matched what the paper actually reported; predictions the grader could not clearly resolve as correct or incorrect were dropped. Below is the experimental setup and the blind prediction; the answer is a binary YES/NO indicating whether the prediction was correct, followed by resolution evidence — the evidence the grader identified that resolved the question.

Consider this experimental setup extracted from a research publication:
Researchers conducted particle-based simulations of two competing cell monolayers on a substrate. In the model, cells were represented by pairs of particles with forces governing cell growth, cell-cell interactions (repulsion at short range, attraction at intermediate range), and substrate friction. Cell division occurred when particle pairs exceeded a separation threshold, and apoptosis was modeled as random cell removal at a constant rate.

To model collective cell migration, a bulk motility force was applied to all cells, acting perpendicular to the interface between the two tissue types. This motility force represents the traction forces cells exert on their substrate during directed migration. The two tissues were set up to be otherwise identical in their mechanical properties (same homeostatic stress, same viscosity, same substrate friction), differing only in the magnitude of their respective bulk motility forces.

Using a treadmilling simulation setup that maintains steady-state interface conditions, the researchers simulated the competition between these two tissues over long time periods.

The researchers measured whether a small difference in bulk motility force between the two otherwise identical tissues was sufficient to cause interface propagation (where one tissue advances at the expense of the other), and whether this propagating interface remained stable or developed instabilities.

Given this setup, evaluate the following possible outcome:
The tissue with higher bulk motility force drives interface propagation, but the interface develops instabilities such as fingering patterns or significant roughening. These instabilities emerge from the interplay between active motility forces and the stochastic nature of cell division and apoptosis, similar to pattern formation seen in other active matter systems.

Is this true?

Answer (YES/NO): NO